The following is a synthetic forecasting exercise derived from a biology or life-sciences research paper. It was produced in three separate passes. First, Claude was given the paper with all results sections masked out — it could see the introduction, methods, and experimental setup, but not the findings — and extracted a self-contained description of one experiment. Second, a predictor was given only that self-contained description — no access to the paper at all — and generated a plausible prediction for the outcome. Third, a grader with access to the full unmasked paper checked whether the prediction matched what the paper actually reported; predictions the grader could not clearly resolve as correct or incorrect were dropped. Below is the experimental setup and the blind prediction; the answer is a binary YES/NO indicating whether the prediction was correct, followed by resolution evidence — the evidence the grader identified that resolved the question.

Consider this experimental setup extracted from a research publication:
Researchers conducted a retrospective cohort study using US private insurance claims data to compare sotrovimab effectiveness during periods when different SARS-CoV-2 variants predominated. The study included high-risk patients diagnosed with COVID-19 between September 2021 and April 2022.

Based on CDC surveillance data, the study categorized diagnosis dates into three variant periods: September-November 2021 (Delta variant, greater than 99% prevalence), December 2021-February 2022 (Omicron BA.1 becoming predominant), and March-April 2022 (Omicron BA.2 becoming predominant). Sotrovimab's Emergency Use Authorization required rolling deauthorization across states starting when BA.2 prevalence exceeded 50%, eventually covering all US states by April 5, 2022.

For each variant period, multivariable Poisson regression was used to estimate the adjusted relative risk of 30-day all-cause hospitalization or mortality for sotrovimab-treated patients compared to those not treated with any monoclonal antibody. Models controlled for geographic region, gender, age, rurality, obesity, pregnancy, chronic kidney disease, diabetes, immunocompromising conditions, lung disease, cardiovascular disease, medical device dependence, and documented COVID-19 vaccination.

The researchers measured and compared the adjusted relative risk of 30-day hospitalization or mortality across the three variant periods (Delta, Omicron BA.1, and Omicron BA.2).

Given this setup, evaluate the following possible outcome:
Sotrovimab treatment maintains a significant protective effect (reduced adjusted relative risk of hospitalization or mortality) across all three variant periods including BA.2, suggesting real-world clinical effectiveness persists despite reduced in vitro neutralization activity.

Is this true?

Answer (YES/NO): NO